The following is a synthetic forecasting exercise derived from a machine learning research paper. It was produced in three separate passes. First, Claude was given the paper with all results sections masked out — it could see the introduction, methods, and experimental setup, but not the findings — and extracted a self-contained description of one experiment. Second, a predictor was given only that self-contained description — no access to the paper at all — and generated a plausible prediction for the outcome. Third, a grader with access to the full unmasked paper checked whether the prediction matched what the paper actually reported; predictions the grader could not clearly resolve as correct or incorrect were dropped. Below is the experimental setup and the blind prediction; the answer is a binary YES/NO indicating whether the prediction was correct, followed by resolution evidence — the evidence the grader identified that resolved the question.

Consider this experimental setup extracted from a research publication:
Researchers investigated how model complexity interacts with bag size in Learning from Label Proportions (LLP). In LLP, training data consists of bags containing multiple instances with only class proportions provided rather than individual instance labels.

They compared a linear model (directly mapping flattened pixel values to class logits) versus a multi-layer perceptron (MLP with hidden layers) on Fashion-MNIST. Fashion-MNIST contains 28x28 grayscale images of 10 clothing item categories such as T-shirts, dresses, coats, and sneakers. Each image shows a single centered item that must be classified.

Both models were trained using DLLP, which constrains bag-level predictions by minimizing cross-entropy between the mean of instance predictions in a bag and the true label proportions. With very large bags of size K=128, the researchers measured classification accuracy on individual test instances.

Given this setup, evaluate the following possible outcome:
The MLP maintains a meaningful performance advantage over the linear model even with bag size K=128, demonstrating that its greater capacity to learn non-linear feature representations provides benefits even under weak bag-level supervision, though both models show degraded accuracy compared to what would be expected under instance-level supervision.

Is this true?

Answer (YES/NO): YES